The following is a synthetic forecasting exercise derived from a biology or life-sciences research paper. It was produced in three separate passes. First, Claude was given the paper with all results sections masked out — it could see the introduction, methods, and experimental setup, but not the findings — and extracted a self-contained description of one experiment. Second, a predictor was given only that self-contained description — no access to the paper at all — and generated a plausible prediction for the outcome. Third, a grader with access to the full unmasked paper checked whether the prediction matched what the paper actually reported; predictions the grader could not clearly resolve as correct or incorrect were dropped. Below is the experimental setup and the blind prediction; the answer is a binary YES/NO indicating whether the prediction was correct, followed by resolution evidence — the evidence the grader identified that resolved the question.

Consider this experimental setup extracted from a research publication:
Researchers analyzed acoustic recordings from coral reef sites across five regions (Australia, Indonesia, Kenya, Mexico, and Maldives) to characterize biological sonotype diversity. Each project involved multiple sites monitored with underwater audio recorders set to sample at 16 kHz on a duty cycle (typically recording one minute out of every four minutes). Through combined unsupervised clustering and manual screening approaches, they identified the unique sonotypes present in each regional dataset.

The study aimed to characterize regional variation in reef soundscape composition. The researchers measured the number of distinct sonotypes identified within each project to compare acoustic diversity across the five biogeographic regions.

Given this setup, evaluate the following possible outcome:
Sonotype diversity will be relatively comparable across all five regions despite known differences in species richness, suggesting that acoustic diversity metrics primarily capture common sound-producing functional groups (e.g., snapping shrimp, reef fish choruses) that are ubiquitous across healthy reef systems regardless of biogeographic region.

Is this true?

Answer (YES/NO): NO